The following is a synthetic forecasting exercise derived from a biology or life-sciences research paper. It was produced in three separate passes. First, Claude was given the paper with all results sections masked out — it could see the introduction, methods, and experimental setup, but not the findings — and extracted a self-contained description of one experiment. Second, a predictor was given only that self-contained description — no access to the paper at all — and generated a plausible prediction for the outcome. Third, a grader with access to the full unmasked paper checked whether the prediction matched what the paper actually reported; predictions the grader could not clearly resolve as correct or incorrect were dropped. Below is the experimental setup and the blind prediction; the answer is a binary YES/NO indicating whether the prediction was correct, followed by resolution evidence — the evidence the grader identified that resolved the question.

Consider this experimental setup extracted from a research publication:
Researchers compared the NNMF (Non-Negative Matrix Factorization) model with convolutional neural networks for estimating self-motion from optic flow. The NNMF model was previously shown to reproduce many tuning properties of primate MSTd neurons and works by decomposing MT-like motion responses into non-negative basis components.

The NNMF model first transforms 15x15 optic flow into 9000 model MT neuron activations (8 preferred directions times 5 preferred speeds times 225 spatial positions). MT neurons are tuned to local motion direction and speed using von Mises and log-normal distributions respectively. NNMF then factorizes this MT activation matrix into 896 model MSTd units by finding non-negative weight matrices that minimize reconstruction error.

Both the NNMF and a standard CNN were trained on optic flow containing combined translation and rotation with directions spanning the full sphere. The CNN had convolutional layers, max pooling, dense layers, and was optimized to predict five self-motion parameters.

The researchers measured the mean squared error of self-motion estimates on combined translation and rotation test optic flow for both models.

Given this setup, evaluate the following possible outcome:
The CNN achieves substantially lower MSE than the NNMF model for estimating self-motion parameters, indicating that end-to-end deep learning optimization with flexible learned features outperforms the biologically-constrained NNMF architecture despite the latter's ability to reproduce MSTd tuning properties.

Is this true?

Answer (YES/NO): YES